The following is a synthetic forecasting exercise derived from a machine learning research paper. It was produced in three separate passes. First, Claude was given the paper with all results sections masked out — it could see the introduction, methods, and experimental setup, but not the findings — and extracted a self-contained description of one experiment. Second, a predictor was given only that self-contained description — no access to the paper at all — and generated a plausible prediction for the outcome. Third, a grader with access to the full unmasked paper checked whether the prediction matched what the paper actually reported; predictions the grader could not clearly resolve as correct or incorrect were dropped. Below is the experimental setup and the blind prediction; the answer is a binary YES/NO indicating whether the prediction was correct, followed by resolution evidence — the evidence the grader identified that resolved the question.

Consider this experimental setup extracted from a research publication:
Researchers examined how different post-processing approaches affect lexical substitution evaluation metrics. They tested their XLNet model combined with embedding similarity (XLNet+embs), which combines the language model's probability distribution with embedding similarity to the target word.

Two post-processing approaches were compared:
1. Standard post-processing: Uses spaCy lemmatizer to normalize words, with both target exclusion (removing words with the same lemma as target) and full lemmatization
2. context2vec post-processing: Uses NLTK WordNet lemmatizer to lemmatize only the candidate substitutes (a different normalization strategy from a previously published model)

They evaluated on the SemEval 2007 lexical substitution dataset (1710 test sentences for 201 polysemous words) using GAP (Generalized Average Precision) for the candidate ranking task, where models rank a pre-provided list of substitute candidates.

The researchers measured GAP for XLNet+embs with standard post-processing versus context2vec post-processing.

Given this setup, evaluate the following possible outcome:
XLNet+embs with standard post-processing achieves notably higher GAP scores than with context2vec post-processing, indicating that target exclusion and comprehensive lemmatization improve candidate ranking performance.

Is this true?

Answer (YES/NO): NO